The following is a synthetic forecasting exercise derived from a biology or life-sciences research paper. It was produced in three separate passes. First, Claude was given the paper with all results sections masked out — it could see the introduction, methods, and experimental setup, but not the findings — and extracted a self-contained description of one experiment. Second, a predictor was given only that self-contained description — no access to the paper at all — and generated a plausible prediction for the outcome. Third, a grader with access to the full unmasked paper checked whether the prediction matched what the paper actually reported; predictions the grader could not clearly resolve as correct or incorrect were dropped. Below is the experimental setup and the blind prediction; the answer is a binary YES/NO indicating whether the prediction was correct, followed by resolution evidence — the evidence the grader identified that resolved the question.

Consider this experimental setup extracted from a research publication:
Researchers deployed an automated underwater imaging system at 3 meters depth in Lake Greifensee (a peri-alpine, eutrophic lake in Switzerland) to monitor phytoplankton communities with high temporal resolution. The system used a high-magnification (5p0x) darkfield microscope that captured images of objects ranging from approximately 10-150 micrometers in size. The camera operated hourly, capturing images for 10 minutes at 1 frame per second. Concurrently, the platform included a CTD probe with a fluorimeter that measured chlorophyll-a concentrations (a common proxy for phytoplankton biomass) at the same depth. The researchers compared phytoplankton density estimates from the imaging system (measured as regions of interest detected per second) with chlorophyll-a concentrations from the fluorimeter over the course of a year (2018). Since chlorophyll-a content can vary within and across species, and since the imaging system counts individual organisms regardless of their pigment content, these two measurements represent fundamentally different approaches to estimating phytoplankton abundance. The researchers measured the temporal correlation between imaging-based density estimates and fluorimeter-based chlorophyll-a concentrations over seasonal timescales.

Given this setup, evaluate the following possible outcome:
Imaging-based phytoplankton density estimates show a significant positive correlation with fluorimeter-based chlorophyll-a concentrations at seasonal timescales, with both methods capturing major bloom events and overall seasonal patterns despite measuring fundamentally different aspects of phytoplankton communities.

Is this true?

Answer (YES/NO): YES